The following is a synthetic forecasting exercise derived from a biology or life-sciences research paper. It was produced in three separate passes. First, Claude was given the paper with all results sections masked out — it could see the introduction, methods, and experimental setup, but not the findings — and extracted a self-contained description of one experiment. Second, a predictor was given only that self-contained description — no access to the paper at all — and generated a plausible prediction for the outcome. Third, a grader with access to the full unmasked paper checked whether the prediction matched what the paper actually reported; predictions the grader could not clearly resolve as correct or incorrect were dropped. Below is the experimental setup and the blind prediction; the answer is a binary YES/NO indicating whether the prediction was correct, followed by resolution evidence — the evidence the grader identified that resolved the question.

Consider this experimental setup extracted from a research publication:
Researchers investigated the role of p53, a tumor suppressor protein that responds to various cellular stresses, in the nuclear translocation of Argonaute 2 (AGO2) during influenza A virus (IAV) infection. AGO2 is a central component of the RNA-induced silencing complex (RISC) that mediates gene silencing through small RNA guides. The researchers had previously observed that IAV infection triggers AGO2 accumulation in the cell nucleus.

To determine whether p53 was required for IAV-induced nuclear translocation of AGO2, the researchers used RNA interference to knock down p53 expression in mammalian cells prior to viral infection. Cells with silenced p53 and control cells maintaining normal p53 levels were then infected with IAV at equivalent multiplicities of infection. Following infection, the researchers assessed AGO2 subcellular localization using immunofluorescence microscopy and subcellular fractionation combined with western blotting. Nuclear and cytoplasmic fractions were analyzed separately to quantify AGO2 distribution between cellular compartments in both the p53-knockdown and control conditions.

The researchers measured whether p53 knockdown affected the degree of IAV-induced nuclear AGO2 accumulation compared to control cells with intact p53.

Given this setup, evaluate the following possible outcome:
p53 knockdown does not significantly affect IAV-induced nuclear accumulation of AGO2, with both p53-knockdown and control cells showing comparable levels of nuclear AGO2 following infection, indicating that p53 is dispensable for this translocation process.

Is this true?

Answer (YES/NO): NO